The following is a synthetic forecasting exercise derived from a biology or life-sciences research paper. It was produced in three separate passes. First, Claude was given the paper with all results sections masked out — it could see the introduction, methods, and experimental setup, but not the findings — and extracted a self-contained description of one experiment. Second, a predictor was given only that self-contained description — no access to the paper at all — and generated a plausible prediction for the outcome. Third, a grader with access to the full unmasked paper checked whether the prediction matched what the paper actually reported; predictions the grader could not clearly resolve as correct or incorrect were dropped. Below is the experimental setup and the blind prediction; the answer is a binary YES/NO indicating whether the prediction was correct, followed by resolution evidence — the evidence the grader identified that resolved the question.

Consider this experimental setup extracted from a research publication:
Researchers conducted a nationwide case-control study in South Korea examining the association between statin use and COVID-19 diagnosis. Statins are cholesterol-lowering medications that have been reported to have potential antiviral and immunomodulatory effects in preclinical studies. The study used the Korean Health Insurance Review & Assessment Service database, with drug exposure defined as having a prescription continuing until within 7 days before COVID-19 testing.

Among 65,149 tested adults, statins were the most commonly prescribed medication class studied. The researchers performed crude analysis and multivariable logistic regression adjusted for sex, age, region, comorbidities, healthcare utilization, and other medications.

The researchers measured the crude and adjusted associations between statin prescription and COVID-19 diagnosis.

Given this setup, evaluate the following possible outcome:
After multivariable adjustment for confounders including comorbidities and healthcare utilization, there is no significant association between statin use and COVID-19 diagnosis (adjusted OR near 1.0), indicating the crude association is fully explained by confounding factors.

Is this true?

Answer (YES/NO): YES